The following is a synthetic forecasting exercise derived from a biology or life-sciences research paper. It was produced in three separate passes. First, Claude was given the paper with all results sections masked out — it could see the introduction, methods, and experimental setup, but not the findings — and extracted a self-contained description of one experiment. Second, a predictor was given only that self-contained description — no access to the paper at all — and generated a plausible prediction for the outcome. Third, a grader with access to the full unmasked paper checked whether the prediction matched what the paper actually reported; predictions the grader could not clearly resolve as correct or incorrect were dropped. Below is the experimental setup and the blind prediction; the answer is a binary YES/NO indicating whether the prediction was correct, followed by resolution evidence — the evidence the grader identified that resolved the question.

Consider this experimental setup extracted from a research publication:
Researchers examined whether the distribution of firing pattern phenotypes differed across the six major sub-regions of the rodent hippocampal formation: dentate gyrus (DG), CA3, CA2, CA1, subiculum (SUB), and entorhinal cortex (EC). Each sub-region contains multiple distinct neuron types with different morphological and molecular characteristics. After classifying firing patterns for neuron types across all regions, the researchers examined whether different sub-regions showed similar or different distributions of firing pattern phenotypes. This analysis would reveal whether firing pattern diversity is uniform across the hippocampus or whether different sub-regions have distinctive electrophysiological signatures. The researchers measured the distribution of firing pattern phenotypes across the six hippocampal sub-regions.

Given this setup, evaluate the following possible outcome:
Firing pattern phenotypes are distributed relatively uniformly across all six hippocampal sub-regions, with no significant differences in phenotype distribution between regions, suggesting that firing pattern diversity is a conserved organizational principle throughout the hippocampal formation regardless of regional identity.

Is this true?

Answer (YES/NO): NO